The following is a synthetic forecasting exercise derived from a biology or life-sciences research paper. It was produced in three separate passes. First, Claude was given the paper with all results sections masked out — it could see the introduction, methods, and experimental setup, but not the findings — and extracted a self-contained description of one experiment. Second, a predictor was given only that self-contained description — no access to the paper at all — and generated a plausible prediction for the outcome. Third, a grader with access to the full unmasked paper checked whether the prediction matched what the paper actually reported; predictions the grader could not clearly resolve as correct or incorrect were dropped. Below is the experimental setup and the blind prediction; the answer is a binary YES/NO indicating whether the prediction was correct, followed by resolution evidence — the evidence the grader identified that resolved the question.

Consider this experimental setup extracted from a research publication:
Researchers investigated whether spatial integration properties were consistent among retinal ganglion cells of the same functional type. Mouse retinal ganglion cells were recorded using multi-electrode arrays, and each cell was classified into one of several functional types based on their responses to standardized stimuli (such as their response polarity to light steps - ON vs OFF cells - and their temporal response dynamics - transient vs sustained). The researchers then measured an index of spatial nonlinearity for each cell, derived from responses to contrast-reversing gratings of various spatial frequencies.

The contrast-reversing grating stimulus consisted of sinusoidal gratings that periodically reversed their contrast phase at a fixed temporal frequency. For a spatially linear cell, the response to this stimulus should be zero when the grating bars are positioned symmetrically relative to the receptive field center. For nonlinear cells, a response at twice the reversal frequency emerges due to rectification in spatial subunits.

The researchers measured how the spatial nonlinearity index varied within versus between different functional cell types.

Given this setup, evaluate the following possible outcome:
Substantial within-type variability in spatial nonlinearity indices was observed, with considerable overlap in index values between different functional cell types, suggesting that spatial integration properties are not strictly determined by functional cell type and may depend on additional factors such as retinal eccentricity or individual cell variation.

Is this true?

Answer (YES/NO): NO